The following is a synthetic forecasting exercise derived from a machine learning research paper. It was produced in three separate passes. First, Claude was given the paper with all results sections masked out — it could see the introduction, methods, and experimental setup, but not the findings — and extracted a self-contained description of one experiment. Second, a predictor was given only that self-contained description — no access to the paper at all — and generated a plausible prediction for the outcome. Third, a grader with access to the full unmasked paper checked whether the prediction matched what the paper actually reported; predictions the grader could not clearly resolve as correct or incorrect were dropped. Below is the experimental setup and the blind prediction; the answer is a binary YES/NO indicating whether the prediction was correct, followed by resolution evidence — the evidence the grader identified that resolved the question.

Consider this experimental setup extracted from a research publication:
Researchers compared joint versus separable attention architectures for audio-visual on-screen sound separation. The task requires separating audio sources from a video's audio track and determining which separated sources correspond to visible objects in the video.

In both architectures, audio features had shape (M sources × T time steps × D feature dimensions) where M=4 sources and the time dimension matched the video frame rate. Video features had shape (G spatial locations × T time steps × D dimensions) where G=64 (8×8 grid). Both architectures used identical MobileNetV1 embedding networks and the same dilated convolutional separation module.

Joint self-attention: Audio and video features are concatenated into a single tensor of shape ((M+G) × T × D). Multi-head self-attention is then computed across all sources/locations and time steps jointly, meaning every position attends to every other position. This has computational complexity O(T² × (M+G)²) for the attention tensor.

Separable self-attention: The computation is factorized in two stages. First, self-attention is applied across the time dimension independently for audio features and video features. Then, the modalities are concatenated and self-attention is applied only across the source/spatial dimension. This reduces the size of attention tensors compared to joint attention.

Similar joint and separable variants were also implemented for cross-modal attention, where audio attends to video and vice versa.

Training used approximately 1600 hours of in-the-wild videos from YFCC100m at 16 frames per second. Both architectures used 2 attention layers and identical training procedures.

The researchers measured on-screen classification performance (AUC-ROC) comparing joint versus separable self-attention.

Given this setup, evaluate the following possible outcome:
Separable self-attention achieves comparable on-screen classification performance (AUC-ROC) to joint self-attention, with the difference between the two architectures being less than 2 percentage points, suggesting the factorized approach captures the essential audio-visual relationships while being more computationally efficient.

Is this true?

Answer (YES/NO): NO